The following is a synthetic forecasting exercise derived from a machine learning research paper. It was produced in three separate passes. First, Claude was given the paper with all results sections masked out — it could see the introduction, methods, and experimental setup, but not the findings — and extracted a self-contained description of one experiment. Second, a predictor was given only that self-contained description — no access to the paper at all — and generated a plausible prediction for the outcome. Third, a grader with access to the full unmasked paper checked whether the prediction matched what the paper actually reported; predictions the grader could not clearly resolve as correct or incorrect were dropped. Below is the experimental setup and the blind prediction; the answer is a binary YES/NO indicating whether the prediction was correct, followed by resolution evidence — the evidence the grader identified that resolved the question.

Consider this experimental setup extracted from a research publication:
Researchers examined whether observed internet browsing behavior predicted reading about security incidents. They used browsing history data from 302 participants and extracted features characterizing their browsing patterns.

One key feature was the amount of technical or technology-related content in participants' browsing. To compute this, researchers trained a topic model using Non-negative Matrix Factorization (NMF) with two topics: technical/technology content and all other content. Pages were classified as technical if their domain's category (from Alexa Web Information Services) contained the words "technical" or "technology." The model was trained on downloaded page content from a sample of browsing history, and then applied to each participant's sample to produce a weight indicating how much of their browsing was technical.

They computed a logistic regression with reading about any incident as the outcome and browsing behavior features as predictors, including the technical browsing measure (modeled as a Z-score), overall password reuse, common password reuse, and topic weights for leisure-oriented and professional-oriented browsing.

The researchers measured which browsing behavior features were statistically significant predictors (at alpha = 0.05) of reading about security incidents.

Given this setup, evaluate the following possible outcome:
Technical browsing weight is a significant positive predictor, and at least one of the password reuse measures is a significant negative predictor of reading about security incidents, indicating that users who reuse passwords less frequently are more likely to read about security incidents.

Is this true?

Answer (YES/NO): NO